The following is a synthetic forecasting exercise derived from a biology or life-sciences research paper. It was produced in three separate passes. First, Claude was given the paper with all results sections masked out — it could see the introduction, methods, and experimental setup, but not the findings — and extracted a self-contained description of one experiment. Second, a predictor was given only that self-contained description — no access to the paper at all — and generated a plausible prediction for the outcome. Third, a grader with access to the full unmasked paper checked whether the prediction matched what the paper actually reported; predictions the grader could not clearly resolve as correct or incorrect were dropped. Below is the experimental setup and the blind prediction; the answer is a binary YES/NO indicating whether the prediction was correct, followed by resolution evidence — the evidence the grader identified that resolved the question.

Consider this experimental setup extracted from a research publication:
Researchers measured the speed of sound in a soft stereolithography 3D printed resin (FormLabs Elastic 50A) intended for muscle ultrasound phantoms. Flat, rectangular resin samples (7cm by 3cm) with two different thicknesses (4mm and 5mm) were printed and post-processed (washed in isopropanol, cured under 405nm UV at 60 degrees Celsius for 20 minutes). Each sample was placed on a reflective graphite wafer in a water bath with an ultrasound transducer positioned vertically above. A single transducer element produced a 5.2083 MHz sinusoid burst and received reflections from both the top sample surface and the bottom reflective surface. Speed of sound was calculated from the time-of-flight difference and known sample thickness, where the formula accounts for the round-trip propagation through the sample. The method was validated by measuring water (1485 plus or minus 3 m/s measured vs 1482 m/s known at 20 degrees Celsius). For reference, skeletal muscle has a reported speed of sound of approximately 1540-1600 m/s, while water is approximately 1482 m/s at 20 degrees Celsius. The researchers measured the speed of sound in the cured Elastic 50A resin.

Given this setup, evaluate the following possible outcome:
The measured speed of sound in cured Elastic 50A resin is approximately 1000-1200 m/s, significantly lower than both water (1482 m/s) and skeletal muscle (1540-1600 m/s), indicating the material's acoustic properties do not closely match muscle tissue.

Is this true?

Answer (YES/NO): NO